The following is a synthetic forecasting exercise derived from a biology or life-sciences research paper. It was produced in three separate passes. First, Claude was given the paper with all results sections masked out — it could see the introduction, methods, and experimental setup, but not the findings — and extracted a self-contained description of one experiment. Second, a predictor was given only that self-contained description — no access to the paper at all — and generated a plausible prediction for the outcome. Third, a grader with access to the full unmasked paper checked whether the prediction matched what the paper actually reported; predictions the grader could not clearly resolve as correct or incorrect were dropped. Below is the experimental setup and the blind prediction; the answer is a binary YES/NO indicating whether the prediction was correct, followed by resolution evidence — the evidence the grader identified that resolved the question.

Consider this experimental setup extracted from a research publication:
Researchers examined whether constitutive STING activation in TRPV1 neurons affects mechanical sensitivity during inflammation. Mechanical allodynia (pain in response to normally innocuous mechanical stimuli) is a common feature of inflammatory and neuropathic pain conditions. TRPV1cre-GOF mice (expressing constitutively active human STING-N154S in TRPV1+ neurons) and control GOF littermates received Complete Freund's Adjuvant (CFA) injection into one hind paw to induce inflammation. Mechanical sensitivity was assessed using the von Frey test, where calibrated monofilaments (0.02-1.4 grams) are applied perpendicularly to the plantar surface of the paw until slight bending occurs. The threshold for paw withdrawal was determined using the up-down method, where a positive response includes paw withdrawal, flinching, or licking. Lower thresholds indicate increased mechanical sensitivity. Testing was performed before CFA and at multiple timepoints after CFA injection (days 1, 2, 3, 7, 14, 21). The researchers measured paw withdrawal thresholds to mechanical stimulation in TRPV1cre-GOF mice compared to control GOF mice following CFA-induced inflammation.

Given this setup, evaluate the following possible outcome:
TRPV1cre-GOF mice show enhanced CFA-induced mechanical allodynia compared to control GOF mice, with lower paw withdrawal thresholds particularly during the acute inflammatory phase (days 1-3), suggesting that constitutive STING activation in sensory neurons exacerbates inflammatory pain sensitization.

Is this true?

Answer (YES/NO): NO